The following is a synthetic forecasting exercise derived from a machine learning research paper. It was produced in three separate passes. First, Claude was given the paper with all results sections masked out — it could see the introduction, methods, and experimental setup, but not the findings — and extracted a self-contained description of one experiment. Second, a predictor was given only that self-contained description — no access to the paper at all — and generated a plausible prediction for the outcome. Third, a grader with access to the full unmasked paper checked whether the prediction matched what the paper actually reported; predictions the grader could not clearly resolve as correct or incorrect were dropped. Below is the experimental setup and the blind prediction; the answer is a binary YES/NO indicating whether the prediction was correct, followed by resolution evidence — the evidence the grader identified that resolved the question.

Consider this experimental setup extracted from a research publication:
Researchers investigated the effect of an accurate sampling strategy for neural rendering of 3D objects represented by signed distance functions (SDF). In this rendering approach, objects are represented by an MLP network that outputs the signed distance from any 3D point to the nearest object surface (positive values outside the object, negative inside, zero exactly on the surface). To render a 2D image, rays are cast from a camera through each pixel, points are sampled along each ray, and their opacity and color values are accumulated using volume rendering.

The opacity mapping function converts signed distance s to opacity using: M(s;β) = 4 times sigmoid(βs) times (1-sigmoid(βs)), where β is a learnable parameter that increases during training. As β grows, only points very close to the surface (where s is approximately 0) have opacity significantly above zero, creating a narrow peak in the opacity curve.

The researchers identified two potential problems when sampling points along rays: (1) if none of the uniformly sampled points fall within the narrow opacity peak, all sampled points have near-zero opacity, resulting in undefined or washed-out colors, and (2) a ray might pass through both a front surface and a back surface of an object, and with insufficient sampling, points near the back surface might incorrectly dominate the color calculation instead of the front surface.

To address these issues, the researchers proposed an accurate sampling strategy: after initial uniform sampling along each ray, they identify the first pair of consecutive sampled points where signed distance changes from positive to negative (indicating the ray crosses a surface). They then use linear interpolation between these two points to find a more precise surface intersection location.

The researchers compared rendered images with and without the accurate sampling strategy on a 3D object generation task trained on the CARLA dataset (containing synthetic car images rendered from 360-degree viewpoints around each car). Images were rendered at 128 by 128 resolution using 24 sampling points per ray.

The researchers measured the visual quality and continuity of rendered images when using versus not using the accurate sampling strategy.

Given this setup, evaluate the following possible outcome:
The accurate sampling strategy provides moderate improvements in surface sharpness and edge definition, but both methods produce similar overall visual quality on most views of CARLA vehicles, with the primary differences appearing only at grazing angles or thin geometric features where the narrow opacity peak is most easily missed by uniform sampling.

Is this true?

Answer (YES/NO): NO